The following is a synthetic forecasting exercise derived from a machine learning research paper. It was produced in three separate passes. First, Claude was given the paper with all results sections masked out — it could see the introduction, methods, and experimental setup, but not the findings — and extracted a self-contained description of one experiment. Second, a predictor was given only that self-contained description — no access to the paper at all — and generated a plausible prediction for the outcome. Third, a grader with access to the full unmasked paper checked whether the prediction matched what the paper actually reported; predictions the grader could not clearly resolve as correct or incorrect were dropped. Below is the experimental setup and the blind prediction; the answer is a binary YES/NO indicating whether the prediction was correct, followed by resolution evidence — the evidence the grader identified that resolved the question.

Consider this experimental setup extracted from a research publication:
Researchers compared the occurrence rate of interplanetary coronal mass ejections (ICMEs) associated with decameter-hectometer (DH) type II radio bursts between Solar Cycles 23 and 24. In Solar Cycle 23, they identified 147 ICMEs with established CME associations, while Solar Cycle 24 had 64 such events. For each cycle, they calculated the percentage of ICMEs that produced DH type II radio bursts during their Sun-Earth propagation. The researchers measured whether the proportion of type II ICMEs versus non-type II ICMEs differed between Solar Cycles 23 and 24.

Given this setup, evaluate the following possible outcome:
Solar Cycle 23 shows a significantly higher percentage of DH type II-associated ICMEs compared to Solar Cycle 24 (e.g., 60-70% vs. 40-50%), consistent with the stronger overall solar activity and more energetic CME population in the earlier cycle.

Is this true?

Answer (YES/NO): NO